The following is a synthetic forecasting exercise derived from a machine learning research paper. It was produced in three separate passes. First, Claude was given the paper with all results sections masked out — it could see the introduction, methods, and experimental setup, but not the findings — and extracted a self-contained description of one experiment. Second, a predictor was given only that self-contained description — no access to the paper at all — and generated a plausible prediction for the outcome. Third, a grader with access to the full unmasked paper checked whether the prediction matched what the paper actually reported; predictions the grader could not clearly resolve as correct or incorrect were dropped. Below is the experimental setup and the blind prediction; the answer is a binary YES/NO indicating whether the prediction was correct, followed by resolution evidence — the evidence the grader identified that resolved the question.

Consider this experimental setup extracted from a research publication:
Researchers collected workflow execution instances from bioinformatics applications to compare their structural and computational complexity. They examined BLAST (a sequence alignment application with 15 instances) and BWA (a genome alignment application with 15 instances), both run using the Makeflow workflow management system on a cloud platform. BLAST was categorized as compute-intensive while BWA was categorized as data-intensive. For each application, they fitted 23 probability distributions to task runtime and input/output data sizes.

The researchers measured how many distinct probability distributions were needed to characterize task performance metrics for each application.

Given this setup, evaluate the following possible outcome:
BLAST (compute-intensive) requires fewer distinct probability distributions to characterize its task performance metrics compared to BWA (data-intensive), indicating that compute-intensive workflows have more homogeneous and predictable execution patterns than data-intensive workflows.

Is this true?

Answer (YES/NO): YES